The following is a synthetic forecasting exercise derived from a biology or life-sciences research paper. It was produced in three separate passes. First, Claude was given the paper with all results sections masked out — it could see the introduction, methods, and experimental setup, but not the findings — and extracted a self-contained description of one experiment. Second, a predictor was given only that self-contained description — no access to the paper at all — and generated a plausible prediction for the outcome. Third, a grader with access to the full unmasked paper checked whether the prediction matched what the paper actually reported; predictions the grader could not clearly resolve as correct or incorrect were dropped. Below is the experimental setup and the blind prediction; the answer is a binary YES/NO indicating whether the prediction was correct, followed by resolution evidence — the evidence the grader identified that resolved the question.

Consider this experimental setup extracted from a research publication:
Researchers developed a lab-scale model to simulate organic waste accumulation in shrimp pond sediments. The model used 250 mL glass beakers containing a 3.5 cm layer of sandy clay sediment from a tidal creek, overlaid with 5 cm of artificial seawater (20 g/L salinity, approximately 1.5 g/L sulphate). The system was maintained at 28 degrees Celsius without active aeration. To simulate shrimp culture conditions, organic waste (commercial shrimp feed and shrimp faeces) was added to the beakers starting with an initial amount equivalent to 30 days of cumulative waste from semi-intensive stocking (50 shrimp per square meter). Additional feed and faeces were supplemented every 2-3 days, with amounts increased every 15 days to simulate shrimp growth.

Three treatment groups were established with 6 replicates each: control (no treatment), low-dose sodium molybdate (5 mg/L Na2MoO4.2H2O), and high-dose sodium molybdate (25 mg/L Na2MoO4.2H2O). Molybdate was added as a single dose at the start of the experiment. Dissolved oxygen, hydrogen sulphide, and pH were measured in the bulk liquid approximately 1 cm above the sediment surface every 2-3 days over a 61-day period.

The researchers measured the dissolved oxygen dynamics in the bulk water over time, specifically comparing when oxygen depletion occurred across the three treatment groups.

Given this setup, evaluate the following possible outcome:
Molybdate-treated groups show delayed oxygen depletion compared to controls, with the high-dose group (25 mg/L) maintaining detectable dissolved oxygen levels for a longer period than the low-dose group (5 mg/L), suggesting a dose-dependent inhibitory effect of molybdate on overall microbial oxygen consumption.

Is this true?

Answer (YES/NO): NO